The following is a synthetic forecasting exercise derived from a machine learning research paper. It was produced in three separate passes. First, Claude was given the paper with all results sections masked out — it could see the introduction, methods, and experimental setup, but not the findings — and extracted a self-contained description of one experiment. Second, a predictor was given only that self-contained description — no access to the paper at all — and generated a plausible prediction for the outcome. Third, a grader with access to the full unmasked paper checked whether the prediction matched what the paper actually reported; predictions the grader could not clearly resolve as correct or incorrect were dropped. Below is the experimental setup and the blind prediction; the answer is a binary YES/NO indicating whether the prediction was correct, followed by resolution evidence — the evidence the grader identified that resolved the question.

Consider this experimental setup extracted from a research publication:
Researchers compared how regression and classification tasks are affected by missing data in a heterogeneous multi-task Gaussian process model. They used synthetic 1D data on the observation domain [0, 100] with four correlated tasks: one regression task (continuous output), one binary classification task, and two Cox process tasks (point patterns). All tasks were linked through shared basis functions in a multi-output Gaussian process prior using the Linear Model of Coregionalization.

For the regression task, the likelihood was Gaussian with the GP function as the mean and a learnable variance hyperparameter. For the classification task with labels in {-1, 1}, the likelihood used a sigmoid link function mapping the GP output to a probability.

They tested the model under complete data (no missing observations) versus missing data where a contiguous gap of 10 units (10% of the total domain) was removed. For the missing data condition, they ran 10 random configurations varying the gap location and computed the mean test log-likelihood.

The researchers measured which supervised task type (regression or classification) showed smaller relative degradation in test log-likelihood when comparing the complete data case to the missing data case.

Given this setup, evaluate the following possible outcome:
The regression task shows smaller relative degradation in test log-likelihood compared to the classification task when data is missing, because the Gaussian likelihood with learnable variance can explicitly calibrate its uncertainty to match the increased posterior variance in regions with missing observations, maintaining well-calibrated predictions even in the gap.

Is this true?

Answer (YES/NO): NO